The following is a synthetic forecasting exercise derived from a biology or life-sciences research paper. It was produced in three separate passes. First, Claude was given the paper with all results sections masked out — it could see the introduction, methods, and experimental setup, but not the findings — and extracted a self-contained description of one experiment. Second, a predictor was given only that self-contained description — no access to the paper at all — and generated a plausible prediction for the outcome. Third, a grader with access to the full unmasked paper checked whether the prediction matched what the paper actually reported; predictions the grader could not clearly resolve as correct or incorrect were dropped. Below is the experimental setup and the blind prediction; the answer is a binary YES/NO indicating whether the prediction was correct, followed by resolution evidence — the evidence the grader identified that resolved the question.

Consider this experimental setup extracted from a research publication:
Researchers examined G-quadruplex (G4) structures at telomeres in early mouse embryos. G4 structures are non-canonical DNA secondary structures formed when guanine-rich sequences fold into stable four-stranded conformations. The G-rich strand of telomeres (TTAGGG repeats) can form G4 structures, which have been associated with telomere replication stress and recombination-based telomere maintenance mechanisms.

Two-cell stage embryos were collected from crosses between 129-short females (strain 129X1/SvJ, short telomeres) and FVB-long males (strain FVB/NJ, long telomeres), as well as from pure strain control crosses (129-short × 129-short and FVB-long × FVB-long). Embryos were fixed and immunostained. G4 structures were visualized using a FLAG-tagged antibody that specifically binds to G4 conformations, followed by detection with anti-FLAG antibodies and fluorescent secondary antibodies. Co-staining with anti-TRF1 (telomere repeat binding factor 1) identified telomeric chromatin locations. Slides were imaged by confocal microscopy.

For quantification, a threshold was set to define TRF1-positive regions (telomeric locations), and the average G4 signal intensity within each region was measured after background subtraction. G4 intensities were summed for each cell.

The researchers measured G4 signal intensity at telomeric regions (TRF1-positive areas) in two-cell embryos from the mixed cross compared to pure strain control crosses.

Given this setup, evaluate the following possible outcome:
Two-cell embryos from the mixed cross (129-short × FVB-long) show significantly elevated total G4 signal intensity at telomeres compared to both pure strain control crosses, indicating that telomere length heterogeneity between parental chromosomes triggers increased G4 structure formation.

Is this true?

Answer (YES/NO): YES